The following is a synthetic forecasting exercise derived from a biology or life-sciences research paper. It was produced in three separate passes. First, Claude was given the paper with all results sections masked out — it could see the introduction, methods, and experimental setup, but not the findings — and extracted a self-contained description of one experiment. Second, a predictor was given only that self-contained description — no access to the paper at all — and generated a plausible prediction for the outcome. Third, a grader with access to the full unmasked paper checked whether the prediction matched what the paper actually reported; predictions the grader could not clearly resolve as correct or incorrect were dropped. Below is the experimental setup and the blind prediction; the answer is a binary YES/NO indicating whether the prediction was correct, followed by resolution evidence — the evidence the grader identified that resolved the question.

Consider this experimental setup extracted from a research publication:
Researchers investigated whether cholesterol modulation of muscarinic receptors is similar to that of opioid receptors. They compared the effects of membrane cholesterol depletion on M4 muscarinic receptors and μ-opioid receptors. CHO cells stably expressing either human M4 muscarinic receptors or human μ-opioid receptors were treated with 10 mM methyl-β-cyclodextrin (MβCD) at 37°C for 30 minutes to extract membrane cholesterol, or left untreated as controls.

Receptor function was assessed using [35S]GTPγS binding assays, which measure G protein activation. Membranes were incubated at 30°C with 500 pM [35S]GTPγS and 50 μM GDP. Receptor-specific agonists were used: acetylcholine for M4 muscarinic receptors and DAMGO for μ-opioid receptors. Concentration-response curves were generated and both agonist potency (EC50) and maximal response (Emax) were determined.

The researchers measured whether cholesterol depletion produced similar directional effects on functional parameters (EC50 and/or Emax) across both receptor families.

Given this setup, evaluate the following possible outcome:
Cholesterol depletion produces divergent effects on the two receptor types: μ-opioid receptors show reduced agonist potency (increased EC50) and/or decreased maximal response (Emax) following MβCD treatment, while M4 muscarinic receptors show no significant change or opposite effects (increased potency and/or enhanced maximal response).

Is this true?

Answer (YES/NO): NO